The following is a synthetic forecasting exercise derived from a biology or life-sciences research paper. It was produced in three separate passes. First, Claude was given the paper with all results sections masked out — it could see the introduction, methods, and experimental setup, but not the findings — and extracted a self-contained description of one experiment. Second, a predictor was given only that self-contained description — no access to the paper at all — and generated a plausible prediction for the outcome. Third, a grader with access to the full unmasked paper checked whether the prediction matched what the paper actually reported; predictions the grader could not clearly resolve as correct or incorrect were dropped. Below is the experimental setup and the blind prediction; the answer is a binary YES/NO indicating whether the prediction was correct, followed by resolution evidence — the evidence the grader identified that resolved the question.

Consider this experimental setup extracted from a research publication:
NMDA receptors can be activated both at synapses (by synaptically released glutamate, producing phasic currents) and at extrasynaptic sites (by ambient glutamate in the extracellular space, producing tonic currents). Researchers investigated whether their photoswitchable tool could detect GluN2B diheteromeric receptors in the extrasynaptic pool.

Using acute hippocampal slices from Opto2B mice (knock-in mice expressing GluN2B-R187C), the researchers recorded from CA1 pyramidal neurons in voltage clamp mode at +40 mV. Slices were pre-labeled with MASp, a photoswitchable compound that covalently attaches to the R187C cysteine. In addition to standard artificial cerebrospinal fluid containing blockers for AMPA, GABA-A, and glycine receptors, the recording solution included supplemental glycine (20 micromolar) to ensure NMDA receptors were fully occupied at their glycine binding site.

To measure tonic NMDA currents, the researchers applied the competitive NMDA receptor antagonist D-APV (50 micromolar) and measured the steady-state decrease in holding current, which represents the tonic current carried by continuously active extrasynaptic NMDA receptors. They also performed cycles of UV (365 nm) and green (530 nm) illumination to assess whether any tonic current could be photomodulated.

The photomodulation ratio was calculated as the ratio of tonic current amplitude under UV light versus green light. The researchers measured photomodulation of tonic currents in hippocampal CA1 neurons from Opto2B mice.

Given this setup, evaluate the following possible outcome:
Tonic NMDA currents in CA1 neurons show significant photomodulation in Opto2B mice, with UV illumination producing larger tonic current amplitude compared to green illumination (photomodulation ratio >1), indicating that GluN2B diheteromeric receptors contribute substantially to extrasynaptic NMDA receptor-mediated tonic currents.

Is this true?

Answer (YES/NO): YES